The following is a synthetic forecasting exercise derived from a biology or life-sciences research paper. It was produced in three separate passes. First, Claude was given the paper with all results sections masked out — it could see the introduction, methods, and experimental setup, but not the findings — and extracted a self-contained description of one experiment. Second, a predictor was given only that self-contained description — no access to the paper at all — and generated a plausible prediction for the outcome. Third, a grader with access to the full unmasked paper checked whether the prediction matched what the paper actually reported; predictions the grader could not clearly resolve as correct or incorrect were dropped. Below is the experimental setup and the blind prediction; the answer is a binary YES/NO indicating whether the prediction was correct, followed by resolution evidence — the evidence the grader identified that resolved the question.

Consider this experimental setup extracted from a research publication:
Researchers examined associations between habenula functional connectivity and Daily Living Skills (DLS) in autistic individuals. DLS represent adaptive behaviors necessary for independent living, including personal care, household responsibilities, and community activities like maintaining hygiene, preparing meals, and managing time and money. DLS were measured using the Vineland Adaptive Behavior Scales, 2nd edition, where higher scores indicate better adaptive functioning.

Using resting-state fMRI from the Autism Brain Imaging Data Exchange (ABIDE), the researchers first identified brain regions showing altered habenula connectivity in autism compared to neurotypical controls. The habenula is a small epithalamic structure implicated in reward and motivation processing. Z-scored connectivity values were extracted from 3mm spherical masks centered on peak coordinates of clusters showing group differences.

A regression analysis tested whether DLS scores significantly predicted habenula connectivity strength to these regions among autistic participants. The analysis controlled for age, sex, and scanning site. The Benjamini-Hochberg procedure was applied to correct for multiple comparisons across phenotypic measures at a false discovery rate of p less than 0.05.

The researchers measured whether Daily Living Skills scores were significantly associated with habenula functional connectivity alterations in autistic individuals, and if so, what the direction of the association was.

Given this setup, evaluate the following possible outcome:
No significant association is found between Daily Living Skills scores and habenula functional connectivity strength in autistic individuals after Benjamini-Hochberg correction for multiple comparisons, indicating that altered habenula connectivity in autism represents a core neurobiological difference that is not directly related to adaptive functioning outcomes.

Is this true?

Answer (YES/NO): NO